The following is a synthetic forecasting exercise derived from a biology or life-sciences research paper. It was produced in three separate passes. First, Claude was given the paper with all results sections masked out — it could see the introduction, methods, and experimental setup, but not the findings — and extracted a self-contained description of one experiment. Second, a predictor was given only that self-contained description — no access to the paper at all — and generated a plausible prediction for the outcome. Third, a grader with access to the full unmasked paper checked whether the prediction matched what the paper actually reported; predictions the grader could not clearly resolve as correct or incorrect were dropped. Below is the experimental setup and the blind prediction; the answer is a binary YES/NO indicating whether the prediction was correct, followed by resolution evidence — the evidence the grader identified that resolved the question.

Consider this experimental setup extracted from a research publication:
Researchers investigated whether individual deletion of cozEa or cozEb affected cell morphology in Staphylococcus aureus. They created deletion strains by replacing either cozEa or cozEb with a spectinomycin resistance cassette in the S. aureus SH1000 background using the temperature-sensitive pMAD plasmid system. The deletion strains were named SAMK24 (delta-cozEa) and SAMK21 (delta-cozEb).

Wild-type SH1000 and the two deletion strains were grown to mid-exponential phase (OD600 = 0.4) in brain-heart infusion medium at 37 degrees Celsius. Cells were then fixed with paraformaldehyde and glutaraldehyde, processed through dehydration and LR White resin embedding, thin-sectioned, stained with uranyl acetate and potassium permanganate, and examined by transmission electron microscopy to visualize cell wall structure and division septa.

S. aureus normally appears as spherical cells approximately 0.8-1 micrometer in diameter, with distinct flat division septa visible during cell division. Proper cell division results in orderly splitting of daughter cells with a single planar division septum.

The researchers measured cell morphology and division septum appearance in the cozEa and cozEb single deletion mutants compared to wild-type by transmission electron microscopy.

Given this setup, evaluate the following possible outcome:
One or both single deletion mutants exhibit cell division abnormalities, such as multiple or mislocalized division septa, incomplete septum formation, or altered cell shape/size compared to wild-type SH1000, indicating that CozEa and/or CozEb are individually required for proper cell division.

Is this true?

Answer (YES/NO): YES